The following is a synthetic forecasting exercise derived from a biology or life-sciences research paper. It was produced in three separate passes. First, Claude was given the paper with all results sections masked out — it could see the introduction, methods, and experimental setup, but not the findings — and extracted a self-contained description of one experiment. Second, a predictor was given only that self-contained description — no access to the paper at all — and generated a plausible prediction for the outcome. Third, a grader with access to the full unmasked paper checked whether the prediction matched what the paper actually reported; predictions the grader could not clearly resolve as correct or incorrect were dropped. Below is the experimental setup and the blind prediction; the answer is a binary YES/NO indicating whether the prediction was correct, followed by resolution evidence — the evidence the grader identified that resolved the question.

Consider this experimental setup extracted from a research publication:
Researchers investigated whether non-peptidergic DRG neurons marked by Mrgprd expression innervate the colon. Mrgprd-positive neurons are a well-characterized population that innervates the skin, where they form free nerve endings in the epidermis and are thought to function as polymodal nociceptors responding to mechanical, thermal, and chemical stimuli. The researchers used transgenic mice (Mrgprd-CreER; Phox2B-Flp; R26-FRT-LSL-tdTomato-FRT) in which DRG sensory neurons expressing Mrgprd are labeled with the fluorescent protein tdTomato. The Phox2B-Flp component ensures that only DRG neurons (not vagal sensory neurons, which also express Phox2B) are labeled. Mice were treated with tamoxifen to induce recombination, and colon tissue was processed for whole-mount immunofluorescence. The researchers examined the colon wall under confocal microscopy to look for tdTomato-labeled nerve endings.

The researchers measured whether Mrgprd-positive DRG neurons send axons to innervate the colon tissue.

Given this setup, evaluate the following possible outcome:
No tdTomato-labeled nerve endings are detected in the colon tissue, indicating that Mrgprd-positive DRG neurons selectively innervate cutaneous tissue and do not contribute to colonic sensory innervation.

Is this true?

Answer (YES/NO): YES